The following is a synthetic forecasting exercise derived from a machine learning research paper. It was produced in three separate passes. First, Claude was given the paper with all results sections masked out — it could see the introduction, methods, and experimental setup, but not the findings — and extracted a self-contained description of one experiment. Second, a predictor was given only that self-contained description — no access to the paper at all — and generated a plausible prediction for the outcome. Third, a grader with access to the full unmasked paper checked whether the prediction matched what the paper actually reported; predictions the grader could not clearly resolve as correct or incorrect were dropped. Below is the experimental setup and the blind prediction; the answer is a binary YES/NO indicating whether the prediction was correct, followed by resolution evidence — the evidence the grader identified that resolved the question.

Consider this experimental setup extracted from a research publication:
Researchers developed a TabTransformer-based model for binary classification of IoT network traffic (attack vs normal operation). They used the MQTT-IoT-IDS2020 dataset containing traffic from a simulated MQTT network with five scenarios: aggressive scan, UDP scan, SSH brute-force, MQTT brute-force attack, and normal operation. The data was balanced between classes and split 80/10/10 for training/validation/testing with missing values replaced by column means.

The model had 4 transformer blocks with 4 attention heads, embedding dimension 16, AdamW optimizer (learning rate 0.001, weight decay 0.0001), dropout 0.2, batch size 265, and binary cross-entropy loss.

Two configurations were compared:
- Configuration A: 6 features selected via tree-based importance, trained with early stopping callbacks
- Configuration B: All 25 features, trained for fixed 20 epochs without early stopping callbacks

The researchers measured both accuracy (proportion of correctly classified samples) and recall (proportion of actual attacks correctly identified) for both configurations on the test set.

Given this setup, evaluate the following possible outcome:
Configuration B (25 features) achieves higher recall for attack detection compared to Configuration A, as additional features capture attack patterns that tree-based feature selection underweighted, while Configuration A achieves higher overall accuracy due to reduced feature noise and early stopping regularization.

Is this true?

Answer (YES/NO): NO